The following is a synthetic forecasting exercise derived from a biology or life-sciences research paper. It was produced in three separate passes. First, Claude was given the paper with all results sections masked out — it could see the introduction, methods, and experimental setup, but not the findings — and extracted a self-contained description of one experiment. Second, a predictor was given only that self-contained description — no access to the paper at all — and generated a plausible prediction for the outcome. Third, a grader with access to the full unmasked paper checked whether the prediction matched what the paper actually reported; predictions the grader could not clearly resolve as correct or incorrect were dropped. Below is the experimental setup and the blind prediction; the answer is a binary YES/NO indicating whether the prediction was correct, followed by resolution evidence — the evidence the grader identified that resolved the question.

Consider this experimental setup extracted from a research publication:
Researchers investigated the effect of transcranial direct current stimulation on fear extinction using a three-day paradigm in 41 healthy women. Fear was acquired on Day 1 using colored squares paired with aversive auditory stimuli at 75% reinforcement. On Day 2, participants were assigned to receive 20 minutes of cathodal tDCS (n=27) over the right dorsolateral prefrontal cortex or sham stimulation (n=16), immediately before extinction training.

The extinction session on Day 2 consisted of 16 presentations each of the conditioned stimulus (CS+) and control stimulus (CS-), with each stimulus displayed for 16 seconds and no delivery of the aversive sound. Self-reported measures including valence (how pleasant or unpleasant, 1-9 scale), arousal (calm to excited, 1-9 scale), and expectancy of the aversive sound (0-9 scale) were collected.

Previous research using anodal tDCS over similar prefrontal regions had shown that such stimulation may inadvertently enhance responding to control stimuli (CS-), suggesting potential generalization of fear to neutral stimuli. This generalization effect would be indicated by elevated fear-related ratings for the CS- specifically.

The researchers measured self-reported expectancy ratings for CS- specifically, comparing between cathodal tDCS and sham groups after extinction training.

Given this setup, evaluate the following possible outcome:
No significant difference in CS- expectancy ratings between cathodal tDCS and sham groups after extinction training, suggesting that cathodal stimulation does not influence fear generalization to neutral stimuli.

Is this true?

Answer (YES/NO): YES